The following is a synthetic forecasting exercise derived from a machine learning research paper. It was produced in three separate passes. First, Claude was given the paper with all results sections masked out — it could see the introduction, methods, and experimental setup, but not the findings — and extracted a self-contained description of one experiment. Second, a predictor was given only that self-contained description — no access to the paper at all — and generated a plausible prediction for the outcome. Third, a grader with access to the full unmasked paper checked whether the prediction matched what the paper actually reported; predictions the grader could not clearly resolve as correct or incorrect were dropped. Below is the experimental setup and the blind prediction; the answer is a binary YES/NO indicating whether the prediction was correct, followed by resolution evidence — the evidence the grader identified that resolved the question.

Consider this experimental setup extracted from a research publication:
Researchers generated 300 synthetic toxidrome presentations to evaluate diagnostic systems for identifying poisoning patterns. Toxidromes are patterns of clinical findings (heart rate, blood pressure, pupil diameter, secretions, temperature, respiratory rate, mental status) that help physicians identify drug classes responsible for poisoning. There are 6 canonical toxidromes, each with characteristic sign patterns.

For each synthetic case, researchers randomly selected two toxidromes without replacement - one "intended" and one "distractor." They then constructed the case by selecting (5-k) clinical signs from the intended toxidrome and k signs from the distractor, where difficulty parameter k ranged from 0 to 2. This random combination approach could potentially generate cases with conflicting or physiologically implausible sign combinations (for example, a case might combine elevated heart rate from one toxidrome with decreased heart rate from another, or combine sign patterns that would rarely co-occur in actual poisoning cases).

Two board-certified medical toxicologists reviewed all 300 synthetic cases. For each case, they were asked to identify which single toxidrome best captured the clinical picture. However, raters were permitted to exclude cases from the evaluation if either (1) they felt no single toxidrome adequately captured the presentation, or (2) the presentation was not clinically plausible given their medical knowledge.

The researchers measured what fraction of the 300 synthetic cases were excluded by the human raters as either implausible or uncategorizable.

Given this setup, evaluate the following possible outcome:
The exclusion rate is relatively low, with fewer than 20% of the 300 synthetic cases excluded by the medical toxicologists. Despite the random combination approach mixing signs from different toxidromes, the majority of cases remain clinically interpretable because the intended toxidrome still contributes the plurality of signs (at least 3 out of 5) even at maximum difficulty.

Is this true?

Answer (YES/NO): YES